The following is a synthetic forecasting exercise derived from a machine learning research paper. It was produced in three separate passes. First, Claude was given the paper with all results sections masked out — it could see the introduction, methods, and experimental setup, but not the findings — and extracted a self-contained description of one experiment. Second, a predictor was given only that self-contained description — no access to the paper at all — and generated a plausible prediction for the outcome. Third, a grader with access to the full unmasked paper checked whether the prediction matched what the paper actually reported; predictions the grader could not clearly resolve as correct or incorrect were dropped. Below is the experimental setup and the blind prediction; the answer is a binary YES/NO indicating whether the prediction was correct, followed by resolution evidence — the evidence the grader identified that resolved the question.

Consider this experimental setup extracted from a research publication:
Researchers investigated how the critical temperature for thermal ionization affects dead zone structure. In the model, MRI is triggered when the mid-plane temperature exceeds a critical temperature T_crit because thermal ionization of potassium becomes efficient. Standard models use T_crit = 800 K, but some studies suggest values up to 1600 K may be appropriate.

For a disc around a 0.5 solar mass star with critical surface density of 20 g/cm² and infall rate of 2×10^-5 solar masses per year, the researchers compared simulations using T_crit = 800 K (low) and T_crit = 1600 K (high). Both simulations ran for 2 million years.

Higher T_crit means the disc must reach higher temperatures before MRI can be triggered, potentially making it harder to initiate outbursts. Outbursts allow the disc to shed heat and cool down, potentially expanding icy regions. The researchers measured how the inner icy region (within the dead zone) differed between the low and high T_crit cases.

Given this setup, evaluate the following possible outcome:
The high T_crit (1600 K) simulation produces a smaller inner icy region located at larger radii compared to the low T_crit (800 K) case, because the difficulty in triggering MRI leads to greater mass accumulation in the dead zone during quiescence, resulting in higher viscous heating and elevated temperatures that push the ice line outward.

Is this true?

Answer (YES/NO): NO